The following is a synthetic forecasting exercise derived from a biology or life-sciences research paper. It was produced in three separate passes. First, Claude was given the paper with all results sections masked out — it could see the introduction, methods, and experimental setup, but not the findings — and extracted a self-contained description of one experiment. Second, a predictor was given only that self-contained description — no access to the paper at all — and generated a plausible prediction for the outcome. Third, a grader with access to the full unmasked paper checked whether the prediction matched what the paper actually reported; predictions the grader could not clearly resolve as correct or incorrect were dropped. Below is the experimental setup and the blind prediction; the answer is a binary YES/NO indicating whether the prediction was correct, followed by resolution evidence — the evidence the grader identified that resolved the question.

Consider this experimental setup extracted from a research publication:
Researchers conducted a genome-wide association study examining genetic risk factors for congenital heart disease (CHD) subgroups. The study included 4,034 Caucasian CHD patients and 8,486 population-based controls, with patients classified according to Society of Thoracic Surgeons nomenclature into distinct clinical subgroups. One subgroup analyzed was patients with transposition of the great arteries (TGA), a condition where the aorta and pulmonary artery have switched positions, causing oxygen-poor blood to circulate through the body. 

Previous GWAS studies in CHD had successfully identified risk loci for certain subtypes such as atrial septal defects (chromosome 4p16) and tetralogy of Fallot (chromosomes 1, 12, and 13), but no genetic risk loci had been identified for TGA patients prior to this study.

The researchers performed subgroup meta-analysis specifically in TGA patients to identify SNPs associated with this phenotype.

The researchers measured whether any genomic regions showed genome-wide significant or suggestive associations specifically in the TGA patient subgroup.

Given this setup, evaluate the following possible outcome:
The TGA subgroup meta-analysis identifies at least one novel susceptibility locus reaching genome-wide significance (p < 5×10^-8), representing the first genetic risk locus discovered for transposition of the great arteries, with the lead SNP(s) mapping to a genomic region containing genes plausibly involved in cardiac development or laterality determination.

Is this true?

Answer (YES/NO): NO